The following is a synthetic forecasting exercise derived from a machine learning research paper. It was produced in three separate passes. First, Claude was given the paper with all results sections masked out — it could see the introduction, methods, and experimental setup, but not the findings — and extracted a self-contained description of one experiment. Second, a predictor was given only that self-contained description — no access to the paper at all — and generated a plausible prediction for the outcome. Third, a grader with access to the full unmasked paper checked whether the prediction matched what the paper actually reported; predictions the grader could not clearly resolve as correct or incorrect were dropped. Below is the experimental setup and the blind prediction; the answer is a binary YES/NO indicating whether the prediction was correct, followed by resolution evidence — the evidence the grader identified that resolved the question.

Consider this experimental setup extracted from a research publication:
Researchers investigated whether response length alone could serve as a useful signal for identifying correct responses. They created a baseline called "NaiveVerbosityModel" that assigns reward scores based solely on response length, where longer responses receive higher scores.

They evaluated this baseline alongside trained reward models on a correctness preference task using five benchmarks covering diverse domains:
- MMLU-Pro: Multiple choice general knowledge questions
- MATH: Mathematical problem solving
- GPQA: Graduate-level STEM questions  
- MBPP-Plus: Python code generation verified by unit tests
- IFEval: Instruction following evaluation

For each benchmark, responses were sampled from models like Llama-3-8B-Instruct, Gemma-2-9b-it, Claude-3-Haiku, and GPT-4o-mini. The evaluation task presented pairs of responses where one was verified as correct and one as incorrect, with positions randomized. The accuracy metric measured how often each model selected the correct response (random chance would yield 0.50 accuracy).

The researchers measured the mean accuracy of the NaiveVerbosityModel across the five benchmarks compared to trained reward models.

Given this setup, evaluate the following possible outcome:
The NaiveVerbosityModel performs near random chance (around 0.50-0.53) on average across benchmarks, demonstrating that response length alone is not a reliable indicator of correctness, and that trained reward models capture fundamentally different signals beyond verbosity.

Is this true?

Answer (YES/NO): NO